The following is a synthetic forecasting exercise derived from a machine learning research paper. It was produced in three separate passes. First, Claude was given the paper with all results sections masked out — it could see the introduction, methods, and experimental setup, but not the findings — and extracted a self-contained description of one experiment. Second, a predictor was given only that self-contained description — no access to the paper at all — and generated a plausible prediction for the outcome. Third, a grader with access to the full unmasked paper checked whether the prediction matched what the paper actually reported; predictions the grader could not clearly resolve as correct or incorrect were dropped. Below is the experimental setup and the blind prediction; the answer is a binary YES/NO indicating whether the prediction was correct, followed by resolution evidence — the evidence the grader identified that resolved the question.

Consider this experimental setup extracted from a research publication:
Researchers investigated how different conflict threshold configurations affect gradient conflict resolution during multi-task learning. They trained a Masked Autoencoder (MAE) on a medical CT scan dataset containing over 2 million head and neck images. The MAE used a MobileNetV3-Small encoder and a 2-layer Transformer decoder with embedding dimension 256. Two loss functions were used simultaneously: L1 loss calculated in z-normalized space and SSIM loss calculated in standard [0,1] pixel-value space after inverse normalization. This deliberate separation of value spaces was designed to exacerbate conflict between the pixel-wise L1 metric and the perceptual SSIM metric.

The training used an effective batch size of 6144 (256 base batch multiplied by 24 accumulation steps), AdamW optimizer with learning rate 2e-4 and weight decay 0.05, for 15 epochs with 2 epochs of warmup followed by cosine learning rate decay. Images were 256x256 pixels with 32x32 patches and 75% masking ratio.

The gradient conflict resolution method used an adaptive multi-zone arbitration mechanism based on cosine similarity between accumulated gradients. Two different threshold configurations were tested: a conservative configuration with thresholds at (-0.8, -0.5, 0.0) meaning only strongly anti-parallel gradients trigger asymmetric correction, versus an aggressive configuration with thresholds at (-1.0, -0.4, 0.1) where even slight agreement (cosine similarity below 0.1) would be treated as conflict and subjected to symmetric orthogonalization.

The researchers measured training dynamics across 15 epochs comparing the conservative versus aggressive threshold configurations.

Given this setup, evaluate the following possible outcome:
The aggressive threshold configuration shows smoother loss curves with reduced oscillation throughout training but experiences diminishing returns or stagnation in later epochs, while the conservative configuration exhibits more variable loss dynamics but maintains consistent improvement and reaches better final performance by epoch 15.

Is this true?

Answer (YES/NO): NO